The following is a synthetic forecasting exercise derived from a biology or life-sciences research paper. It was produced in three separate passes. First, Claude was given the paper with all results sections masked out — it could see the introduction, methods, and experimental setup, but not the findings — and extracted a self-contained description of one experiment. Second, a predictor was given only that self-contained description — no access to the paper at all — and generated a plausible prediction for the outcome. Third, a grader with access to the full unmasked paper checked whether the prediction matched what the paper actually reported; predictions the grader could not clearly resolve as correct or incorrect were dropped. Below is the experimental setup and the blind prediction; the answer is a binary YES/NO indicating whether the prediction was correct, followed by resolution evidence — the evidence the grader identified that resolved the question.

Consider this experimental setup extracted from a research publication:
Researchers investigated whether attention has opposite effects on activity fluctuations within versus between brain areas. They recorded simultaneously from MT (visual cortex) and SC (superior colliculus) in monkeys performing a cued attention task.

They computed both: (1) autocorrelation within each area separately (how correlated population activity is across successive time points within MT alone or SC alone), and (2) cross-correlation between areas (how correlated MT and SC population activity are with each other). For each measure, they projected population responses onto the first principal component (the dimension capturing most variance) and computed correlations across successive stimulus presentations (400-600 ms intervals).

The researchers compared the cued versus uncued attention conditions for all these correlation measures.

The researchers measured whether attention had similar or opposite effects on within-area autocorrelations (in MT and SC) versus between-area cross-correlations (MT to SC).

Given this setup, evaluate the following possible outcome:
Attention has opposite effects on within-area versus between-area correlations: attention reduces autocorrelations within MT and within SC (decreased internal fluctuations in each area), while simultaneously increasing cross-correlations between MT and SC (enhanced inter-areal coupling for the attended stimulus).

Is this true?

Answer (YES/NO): YES